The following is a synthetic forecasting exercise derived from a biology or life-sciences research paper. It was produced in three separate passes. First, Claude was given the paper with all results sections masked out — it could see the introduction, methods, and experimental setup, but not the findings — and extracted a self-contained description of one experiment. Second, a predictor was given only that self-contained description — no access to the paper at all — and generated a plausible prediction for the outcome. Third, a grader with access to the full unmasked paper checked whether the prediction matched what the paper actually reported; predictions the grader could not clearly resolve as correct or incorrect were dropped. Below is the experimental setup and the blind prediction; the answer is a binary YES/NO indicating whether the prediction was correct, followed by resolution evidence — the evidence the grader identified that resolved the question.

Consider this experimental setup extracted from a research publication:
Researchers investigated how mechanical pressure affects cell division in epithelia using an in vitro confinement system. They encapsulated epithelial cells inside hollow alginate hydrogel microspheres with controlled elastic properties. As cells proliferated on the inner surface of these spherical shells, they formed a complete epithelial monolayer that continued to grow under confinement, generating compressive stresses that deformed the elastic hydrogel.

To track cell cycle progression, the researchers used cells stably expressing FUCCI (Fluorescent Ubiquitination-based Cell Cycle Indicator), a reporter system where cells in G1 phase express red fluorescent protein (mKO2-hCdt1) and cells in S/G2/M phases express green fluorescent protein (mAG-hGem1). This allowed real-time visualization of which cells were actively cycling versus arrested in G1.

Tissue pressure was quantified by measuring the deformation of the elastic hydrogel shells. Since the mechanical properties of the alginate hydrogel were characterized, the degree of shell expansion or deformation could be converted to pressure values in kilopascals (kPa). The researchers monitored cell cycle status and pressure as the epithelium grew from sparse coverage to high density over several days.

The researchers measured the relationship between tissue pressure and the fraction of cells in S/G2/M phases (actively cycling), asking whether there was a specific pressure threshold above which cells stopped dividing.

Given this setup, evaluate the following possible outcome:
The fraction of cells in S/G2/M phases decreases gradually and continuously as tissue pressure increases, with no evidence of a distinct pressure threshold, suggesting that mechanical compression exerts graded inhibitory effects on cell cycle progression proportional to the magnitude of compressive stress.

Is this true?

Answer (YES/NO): NO